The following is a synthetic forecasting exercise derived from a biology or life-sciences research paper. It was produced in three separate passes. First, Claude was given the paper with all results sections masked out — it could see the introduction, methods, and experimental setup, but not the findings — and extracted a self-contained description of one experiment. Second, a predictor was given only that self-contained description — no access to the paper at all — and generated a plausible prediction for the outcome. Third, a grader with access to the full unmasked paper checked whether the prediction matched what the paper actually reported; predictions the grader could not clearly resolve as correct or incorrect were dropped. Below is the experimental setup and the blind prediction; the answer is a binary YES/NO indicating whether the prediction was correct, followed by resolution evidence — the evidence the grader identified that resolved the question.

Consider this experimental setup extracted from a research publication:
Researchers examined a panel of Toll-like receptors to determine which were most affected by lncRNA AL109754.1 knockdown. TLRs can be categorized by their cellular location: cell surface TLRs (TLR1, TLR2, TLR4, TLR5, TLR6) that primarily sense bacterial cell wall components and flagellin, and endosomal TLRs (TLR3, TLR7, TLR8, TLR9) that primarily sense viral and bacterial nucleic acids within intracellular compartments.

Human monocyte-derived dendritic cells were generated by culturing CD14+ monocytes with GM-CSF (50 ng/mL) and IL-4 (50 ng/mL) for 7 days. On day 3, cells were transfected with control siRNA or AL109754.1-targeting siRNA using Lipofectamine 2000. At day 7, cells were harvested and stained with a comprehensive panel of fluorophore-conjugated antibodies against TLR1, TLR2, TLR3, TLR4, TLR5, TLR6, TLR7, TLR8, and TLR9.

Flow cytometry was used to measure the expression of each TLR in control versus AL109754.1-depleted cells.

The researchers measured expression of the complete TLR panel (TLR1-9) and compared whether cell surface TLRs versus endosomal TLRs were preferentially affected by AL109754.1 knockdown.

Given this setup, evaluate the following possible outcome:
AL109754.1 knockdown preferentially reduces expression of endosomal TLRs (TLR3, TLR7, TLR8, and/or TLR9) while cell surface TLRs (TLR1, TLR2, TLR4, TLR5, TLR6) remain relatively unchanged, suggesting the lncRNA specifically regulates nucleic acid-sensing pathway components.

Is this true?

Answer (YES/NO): NO